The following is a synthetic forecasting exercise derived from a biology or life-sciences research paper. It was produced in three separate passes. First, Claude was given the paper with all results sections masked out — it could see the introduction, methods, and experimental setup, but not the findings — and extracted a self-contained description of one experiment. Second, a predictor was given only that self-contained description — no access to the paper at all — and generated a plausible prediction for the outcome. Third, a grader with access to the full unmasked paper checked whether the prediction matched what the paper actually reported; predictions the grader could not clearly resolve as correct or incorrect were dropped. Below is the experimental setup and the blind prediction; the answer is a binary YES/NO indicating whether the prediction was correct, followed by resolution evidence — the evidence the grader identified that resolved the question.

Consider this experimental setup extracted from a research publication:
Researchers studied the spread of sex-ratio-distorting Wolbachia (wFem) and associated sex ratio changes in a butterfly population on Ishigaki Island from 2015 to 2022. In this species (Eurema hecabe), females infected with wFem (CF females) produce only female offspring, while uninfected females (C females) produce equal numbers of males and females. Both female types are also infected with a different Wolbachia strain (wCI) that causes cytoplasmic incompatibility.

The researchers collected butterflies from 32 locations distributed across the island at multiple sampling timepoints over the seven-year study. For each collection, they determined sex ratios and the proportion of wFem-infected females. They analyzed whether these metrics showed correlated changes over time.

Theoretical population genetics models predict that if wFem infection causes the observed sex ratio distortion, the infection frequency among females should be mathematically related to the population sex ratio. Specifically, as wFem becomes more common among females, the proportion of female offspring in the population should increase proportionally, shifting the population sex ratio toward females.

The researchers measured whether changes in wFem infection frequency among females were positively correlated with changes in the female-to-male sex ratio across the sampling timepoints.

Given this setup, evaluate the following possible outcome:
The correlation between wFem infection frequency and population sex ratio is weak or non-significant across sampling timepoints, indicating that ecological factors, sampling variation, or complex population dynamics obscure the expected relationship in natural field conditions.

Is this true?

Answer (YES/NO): NO